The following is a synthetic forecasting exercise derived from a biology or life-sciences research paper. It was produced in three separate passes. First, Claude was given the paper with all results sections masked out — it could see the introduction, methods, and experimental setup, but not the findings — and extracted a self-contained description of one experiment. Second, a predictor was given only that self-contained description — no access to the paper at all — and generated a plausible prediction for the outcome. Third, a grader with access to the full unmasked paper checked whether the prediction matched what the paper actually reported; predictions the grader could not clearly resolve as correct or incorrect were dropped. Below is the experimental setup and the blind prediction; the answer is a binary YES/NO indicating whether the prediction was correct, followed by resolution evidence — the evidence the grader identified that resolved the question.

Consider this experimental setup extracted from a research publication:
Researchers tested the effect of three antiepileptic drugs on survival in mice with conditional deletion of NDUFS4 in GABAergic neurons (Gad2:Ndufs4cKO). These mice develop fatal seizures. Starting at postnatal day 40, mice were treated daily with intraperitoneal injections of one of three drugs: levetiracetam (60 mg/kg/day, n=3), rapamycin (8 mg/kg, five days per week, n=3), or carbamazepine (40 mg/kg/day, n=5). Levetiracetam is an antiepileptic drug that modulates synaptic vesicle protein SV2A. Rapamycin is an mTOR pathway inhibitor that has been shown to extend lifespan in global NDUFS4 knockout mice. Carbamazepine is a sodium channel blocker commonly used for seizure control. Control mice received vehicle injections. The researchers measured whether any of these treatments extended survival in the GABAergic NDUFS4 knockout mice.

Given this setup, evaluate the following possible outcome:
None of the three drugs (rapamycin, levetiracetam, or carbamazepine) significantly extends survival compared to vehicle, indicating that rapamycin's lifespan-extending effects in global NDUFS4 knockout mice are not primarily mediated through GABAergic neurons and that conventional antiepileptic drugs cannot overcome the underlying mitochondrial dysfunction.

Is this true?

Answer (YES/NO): YES